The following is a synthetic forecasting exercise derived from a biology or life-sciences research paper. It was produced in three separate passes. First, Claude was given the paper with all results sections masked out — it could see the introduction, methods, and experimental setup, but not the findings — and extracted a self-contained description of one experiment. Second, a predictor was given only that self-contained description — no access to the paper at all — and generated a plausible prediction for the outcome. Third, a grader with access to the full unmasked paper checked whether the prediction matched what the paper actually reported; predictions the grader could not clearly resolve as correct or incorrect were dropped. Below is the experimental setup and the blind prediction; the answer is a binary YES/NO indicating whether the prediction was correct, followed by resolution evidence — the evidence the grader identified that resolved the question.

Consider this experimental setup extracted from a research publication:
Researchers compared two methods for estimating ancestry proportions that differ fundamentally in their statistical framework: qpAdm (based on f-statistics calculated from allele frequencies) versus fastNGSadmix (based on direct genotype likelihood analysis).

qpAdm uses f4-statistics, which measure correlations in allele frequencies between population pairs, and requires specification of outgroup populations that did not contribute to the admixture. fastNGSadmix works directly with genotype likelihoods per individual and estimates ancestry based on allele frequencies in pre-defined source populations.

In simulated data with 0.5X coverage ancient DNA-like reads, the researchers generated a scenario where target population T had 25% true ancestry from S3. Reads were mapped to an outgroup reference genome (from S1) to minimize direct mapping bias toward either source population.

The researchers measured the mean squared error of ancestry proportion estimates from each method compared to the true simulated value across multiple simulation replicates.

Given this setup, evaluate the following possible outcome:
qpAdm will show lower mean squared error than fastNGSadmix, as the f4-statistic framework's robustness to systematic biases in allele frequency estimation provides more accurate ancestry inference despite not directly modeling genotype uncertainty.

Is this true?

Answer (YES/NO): YES